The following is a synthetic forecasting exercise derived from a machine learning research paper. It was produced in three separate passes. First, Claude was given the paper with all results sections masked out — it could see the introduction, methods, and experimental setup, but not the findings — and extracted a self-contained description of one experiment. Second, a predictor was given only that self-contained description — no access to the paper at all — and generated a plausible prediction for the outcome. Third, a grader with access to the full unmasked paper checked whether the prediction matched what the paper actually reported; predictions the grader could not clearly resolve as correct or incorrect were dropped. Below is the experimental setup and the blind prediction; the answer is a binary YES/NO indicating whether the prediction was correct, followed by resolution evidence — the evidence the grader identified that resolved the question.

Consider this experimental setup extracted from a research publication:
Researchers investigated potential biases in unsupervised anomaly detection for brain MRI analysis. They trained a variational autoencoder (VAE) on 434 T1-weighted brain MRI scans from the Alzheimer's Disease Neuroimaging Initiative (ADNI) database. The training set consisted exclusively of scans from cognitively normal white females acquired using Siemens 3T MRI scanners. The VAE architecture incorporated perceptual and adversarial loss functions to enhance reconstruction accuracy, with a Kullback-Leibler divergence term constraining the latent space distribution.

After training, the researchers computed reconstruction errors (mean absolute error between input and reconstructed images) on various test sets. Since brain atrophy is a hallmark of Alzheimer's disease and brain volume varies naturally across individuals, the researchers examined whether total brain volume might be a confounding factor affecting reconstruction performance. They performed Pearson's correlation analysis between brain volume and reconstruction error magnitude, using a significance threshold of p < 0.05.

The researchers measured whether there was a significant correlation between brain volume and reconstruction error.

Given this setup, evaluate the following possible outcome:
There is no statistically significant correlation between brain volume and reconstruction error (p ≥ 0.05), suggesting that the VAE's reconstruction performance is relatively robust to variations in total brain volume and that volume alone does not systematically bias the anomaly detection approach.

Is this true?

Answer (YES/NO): YES